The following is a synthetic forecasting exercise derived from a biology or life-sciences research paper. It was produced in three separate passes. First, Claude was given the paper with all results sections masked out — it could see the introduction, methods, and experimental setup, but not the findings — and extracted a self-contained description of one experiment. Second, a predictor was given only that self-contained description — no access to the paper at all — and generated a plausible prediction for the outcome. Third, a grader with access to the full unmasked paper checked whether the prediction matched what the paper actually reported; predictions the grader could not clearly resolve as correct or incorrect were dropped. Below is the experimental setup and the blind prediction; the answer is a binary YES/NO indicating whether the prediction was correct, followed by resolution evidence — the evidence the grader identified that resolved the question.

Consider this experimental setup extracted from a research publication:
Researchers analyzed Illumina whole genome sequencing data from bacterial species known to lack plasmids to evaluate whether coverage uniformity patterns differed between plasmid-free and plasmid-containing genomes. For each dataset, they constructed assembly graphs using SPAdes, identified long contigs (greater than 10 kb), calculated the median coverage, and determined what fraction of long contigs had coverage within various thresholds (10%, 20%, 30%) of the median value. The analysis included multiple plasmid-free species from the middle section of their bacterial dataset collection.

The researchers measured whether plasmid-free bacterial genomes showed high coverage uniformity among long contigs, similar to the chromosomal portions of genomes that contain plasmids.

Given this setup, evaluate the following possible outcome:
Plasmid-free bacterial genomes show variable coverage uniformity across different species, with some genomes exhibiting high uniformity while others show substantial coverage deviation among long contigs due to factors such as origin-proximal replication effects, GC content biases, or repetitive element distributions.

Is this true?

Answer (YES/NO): NO